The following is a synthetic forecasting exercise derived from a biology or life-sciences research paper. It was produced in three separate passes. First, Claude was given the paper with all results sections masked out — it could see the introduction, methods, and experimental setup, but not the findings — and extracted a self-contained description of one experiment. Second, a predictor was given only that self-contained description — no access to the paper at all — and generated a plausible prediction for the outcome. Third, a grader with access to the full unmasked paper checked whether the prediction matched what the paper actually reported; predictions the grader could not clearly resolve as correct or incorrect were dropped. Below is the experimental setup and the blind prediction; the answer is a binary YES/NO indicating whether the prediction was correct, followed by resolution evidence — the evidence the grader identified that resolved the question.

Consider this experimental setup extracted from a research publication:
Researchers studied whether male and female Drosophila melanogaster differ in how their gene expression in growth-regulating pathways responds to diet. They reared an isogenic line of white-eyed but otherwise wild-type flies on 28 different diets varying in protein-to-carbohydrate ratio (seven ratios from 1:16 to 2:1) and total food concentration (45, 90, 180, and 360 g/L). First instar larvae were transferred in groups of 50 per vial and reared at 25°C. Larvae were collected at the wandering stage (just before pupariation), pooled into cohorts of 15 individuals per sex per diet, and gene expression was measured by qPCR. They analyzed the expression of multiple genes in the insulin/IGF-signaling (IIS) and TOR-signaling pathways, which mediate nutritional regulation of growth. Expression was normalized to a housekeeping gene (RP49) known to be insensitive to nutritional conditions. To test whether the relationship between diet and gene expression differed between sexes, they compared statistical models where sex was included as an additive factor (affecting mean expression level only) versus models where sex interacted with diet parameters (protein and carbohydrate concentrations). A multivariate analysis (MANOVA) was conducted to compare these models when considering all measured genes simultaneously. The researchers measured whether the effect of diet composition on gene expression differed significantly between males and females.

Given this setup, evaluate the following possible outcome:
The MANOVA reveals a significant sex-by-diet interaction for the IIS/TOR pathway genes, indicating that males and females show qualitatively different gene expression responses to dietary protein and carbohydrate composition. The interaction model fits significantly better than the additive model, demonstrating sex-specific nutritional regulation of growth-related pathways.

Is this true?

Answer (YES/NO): YES